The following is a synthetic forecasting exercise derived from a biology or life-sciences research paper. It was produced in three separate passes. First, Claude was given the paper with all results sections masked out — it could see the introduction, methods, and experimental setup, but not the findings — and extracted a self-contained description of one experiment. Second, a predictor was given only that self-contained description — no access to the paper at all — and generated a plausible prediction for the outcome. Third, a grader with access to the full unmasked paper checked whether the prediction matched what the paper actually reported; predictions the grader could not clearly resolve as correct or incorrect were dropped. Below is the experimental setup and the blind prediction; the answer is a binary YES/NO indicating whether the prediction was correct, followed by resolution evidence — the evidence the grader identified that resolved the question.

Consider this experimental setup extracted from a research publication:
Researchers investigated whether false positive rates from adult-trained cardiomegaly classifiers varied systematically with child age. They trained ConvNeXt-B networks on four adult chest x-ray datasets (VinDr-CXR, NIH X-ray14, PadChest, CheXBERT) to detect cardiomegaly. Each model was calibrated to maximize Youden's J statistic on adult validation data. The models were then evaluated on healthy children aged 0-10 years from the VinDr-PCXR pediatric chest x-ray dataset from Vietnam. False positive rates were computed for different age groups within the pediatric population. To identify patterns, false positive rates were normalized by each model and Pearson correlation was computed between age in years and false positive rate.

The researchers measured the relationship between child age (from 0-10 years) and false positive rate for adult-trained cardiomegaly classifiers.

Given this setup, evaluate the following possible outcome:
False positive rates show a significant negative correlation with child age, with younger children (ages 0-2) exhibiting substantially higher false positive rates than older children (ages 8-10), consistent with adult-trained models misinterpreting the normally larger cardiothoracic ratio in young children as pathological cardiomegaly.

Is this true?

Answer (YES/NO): YES